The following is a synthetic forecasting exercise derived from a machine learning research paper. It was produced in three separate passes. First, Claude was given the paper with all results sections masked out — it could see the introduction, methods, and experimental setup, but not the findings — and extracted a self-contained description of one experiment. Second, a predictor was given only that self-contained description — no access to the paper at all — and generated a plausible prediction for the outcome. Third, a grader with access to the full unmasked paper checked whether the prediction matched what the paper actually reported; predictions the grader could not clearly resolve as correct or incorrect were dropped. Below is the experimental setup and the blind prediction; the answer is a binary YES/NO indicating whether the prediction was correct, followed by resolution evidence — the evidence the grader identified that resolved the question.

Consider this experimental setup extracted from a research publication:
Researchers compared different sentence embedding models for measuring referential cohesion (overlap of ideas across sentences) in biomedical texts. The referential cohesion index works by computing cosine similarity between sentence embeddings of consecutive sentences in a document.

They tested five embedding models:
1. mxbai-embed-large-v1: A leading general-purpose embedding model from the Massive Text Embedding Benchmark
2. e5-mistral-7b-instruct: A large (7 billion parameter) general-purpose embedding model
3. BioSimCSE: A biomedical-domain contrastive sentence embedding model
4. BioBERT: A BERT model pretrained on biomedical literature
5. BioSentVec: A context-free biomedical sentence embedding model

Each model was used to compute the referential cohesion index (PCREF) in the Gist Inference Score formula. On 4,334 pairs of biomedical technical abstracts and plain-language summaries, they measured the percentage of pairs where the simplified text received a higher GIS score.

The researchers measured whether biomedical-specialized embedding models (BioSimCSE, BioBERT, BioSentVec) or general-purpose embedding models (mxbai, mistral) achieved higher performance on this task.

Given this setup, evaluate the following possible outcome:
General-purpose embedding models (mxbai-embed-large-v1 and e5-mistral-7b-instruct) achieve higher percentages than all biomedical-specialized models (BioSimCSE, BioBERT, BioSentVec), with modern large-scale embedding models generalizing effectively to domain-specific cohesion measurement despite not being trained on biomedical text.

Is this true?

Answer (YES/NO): YES